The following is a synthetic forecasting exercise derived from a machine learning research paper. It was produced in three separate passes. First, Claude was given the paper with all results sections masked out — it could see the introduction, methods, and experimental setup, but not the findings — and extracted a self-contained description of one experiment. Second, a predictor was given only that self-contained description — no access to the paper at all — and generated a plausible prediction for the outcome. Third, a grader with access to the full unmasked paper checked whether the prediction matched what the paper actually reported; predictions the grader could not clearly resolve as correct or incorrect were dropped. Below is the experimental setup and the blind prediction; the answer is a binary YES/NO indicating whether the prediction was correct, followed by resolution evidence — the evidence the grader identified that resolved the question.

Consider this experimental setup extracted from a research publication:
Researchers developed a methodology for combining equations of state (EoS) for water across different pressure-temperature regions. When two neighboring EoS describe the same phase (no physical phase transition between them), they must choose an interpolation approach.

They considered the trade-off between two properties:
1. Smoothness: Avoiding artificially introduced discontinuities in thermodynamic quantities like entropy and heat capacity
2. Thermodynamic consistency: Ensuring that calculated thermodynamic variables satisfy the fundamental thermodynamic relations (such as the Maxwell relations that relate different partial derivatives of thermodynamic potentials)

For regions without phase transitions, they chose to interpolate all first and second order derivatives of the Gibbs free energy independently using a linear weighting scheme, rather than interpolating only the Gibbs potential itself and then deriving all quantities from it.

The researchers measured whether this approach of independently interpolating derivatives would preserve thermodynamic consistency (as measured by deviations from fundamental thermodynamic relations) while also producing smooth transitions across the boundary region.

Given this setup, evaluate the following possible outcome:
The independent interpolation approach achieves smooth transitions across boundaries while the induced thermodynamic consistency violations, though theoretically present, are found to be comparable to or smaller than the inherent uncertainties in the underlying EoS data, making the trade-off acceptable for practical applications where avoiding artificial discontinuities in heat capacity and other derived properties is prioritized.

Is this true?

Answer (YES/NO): NO